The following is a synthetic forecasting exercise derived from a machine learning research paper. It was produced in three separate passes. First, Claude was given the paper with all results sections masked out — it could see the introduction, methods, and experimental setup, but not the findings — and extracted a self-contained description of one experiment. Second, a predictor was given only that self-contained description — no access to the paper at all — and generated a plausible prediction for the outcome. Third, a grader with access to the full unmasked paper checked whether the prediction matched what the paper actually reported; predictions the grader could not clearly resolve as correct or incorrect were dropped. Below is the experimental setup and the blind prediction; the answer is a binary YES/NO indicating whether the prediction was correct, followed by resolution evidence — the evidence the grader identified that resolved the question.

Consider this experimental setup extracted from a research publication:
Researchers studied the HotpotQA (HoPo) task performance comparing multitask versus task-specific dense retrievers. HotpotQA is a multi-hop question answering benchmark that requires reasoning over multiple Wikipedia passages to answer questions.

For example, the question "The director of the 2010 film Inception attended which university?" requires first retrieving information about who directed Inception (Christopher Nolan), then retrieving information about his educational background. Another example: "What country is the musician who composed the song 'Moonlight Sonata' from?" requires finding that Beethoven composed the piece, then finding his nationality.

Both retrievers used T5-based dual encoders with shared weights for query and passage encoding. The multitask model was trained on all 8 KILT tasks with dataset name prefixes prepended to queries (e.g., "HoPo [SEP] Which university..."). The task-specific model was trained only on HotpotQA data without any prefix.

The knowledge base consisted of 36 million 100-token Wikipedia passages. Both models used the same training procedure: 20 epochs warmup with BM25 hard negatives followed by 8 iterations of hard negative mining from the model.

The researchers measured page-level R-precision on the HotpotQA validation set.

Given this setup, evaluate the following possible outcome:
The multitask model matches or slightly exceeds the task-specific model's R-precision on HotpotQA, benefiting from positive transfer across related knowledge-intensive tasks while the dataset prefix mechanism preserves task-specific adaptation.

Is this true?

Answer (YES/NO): YES